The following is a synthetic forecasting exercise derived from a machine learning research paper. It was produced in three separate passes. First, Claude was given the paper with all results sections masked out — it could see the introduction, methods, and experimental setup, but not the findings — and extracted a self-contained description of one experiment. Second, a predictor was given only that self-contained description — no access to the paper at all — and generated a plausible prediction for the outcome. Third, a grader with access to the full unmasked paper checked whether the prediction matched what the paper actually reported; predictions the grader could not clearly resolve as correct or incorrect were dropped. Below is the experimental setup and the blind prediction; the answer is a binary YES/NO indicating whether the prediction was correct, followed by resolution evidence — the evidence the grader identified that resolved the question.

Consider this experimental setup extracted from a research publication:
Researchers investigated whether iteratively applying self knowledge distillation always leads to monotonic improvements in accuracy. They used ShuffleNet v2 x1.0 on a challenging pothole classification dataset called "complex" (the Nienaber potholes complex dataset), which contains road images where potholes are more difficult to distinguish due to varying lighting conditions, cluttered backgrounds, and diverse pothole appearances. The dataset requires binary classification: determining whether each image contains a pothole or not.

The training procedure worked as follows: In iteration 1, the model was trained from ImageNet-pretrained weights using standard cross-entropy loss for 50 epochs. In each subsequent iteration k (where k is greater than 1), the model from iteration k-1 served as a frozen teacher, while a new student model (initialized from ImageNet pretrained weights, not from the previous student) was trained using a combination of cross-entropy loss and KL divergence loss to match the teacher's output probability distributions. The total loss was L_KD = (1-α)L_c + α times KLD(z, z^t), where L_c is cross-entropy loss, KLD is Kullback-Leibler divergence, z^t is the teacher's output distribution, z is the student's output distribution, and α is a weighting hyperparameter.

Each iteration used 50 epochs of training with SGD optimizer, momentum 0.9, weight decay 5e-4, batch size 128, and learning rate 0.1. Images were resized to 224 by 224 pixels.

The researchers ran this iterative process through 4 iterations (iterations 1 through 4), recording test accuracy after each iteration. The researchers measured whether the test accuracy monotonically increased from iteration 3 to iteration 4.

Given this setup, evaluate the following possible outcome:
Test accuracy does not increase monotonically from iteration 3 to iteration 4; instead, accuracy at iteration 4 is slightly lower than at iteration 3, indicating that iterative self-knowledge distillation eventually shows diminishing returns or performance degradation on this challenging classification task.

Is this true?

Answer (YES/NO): YES